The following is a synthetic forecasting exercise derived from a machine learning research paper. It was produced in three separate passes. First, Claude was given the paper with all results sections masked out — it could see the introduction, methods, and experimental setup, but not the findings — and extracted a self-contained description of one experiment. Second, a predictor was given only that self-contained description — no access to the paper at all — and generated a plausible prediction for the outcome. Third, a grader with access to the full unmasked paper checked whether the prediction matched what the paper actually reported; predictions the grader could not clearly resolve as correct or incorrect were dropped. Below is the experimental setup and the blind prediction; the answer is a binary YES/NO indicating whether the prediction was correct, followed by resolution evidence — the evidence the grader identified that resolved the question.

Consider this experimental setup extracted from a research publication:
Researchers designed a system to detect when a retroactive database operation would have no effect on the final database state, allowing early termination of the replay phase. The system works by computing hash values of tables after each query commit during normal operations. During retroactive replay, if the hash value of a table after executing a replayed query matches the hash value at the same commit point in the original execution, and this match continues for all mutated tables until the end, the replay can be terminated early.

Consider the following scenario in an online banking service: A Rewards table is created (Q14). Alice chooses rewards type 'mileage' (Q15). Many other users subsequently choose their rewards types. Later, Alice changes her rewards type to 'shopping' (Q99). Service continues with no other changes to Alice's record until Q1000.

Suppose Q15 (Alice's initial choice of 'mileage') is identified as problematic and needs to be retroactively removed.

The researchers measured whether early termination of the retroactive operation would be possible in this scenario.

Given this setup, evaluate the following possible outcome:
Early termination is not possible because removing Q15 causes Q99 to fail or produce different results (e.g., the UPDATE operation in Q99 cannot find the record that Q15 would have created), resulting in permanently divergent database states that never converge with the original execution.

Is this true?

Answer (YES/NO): NO